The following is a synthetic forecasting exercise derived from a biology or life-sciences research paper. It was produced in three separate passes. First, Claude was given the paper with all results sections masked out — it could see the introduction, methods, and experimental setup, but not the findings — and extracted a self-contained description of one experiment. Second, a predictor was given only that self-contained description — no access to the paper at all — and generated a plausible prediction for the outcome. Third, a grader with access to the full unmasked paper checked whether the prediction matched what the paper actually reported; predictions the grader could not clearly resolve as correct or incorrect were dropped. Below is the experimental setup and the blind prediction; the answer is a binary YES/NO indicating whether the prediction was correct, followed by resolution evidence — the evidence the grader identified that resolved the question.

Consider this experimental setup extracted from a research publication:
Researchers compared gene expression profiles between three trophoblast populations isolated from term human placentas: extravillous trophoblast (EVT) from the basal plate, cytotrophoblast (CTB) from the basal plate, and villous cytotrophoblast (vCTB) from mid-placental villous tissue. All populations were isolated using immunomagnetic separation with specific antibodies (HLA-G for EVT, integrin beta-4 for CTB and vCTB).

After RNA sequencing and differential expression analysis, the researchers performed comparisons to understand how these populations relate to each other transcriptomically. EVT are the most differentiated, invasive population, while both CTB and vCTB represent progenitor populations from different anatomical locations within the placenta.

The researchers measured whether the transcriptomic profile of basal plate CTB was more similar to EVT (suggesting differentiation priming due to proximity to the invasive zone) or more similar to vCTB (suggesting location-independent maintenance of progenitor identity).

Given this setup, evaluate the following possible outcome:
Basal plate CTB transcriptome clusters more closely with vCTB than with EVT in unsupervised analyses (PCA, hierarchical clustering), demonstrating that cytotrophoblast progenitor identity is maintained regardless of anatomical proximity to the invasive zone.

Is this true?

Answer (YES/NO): YES